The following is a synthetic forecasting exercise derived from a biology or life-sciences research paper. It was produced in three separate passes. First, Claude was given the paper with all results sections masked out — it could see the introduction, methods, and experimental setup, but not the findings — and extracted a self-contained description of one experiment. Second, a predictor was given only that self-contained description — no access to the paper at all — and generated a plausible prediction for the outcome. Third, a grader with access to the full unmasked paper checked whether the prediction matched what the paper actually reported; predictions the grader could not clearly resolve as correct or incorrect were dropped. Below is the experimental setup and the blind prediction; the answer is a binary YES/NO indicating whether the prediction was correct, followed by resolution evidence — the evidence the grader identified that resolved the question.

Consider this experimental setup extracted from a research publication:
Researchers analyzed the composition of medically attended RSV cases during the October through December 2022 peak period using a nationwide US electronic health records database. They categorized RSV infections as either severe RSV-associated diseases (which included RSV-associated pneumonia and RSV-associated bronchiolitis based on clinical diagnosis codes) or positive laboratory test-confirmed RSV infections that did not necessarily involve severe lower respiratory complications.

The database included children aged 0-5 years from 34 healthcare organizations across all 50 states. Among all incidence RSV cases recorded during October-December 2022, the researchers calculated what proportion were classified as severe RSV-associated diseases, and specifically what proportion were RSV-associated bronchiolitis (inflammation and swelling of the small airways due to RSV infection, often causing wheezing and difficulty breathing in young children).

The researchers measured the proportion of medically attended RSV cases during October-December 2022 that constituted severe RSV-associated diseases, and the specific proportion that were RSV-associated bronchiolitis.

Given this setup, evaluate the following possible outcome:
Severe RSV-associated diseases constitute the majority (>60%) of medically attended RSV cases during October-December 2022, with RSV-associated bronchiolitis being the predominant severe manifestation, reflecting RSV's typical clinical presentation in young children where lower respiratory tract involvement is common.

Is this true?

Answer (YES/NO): YES